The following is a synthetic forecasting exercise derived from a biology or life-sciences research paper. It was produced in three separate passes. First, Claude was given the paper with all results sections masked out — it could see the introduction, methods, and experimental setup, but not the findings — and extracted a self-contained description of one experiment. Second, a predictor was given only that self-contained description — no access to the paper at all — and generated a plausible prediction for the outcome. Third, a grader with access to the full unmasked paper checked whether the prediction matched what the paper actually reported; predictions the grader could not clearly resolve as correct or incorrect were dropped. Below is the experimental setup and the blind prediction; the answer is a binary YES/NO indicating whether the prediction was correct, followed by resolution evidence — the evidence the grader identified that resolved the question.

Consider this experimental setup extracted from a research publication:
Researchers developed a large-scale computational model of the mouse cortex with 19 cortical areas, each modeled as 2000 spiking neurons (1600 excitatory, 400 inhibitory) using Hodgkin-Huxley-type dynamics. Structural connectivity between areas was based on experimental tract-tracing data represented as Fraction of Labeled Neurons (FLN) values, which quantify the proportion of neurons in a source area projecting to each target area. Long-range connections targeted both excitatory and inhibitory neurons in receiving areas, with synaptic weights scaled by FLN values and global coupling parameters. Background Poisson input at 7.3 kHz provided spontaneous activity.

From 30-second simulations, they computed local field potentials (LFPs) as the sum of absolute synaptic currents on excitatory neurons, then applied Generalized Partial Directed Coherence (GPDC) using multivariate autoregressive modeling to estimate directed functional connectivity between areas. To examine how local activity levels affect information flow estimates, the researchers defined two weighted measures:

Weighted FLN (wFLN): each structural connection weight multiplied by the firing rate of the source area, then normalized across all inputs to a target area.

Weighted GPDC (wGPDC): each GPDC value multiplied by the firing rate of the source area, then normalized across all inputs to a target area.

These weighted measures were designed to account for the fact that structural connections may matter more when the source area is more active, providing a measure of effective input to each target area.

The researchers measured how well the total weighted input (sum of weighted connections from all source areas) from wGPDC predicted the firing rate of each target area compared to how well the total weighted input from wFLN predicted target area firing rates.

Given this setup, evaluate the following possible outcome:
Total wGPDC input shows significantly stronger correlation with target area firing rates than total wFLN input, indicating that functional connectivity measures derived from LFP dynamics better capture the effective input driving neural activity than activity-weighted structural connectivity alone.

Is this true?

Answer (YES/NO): NO